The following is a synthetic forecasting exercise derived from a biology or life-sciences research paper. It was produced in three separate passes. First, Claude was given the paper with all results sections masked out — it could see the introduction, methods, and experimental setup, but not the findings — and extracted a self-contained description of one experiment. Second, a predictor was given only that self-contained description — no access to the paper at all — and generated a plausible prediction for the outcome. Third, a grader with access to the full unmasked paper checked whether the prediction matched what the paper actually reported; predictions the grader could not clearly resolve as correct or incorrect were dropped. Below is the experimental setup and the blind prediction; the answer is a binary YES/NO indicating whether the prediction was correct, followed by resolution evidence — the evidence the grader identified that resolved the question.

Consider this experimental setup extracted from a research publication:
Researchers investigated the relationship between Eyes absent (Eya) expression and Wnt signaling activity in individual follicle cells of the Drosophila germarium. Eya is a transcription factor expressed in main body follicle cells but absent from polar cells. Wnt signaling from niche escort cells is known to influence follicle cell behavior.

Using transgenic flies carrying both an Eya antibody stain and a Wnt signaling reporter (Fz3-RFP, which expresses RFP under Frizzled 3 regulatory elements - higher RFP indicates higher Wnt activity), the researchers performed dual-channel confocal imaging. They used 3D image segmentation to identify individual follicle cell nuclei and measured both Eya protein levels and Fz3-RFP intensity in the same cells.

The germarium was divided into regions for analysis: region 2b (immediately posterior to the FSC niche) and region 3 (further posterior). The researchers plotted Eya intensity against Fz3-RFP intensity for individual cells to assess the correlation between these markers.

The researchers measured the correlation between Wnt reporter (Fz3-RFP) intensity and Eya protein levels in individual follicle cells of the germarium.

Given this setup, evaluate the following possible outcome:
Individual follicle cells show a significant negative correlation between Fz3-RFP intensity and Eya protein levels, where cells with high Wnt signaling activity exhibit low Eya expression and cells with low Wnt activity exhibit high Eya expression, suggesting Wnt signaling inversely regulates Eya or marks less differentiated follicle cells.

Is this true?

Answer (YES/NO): YES